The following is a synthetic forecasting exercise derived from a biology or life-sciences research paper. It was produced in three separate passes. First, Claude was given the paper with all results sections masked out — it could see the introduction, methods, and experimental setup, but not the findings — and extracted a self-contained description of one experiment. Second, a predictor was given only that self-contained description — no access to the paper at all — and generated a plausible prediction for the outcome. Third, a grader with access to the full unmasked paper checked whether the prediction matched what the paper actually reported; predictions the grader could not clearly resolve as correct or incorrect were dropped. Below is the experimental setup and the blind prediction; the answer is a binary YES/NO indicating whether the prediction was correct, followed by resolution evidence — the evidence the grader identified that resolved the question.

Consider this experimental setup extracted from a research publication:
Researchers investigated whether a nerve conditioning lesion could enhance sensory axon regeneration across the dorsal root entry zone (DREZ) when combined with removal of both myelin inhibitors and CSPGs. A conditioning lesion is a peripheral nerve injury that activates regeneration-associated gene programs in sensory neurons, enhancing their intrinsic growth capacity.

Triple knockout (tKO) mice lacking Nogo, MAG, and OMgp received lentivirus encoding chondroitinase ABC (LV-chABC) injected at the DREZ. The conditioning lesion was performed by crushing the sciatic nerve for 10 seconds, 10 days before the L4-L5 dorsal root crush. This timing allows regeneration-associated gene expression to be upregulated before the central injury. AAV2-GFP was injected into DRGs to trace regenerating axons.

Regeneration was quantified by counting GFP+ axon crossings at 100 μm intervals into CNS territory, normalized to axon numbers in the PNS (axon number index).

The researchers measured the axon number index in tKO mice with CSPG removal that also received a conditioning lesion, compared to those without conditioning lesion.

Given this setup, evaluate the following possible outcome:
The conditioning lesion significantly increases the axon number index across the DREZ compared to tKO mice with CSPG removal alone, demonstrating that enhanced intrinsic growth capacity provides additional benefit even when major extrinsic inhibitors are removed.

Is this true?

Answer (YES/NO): NO